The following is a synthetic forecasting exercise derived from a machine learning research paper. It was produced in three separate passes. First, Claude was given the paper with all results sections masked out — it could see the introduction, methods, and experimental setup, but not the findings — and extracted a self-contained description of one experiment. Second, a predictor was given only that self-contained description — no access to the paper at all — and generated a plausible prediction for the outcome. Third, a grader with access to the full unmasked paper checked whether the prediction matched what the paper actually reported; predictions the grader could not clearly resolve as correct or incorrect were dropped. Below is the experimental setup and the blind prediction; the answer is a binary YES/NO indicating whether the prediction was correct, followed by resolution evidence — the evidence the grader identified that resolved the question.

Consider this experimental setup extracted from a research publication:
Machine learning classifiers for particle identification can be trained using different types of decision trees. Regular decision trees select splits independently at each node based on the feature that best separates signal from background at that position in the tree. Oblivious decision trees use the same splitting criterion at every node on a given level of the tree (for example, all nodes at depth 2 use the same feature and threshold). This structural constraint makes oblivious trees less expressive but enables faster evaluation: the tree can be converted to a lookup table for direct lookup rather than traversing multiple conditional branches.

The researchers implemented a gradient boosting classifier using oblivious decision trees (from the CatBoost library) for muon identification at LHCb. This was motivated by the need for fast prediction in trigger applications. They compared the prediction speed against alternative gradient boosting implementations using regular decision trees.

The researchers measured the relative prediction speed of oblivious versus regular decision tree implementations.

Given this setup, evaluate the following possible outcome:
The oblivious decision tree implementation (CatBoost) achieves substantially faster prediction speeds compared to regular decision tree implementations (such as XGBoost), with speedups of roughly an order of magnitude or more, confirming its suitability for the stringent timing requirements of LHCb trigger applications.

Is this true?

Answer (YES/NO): YES